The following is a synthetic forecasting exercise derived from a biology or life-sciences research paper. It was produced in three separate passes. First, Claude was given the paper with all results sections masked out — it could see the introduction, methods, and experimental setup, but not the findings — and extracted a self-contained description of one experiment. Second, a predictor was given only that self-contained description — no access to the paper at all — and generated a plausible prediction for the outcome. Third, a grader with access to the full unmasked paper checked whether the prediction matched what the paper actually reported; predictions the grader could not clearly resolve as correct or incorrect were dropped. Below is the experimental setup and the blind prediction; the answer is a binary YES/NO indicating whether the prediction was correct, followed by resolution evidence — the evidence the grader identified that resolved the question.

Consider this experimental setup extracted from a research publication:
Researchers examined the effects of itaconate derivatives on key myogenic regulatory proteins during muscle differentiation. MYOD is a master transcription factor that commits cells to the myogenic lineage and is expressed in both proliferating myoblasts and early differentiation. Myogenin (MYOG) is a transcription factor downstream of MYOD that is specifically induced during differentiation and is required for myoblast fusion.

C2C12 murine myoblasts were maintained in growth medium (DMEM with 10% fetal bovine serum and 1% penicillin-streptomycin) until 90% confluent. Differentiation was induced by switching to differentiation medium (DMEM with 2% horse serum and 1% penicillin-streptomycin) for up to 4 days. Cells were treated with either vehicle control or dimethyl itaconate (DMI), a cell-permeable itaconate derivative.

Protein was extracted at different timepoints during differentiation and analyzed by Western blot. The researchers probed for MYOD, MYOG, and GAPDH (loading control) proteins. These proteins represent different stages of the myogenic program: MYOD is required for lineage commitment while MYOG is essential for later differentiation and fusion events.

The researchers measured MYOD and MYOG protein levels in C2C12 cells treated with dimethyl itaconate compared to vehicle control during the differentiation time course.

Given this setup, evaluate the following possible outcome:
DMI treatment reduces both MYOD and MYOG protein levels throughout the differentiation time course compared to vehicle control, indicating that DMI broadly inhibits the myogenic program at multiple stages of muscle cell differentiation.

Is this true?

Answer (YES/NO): NO